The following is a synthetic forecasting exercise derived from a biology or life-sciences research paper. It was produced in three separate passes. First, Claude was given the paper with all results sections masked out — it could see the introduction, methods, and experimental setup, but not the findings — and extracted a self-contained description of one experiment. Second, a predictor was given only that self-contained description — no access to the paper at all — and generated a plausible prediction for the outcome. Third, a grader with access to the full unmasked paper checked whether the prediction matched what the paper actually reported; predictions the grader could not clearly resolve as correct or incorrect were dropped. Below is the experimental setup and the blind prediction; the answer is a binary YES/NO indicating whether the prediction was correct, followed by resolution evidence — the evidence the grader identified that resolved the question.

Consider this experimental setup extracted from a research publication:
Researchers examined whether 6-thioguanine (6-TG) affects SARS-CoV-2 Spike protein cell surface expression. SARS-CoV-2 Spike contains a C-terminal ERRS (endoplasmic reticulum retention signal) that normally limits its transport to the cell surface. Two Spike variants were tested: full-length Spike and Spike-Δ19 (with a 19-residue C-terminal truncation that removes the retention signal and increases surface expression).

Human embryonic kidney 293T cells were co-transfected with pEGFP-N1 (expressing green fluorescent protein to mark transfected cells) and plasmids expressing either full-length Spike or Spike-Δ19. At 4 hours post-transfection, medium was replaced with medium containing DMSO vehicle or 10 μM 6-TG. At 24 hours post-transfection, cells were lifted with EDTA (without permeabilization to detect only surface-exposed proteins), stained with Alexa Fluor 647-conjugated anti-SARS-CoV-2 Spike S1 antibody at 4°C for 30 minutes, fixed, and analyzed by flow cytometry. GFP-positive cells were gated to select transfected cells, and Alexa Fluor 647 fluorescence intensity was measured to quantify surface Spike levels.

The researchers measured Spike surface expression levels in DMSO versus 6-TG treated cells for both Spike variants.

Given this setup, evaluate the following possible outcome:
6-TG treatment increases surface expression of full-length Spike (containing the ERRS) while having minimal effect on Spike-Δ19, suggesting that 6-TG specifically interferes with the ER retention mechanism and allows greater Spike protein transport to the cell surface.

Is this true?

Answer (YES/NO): NO